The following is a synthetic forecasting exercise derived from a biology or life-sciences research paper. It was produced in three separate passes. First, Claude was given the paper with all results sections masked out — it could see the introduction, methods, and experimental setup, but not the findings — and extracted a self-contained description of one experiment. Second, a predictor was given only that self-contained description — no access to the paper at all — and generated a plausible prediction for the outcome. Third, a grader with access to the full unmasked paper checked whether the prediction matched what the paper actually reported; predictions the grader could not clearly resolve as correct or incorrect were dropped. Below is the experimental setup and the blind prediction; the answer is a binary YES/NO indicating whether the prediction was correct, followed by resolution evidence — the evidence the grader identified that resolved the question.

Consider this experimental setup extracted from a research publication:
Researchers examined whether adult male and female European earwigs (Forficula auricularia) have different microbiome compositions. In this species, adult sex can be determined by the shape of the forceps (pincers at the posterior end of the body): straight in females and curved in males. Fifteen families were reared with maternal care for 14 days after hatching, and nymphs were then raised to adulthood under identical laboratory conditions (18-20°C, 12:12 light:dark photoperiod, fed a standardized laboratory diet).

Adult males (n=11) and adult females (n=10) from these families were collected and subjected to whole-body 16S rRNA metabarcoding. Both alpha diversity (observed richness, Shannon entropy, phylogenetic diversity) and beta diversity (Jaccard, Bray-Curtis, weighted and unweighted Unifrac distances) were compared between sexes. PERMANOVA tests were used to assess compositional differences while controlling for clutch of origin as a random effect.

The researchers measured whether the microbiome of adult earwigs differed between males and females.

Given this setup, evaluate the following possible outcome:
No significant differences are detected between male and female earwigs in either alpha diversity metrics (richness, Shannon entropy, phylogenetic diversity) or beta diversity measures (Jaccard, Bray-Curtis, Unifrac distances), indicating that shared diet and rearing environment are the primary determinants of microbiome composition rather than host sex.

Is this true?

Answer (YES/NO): YES